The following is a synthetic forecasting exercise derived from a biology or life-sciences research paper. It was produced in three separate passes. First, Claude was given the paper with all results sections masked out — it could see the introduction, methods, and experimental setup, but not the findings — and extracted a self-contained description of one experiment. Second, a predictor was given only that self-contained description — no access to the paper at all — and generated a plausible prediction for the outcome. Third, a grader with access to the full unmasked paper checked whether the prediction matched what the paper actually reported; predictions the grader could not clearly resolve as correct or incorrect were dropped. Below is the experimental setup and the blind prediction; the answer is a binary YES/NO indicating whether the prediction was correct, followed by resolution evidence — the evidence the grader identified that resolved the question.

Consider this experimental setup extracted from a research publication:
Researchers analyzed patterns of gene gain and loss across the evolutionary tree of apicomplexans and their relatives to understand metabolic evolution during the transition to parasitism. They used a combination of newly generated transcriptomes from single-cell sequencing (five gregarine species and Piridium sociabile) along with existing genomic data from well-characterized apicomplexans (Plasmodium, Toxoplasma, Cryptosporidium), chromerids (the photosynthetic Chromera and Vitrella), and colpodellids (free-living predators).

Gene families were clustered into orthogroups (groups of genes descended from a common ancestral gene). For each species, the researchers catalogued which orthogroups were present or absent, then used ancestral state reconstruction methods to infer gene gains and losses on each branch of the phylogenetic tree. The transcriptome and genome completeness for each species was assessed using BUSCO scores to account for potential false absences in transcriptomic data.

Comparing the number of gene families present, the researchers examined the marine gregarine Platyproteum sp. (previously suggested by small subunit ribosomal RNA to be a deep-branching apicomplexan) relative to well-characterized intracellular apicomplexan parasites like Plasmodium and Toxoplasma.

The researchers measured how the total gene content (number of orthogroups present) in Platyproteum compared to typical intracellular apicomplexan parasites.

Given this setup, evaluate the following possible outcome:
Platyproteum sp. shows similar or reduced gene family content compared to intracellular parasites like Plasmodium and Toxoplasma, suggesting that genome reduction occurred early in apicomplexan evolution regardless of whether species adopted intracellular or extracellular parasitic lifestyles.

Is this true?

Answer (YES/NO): NO